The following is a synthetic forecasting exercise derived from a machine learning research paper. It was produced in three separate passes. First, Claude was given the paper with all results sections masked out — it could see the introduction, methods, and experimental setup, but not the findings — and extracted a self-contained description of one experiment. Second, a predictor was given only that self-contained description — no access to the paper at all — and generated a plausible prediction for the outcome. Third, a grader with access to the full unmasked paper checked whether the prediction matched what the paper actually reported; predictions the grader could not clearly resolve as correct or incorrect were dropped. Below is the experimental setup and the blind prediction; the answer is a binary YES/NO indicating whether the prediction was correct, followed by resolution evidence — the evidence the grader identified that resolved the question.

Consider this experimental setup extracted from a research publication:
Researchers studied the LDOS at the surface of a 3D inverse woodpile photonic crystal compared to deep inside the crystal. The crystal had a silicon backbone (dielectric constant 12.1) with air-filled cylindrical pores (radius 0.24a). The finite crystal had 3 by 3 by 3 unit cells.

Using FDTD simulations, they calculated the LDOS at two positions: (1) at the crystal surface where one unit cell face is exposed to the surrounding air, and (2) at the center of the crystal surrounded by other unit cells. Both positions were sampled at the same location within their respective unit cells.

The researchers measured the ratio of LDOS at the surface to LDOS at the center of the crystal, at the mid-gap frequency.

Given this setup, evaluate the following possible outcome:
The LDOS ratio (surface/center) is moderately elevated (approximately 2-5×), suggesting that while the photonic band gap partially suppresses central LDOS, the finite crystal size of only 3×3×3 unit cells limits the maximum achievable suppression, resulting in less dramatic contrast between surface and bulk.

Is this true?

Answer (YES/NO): NO